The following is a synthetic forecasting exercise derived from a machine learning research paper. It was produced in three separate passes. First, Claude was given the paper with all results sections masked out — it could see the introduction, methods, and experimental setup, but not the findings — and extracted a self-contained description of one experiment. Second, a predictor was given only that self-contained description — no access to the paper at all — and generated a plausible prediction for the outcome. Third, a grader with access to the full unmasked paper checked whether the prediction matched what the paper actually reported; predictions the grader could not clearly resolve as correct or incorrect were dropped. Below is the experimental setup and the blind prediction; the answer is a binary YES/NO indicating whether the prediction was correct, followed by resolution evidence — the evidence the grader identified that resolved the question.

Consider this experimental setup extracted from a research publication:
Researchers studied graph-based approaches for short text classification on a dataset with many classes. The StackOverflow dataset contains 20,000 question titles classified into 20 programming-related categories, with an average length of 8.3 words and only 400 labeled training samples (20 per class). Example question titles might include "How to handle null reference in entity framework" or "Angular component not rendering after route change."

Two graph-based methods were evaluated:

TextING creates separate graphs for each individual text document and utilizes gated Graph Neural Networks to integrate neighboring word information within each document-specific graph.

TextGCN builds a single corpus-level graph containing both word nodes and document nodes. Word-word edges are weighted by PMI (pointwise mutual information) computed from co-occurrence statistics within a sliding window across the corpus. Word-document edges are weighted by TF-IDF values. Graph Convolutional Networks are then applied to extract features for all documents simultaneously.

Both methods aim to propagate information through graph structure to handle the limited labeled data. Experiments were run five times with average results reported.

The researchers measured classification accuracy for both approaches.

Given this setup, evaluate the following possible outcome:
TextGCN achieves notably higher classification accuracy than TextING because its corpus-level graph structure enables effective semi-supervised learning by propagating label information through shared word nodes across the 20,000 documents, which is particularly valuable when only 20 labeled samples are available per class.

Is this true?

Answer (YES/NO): YES